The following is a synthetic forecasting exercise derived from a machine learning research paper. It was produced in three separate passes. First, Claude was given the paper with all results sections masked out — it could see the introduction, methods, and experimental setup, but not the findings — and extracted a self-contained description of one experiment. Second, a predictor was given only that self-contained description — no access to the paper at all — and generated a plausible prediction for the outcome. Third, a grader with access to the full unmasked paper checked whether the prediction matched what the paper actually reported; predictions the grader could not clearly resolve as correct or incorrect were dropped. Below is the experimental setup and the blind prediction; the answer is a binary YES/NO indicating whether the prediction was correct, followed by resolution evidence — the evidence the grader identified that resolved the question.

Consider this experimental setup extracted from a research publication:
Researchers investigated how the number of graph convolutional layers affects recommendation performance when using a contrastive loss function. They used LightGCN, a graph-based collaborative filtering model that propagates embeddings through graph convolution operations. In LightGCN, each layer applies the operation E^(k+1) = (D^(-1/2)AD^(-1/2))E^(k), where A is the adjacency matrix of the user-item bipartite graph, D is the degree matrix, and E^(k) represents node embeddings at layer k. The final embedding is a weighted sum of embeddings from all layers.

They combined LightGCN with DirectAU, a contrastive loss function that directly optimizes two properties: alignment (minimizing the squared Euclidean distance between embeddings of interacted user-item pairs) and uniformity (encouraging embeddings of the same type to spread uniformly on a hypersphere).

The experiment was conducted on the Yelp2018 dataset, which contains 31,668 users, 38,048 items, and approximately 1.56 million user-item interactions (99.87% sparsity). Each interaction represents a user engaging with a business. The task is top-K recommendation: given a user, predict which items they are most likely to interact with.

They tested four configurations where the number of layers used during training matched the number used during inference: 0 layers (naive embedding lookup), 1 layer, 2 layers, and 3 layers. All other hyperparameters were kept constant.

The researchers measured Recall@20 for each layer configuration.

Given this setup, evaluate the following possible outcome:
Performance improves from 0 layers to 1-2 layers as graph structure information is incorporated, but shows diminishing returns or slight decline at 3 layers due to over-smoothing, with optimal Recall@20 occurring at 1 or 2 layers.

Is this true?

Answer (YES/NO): NO